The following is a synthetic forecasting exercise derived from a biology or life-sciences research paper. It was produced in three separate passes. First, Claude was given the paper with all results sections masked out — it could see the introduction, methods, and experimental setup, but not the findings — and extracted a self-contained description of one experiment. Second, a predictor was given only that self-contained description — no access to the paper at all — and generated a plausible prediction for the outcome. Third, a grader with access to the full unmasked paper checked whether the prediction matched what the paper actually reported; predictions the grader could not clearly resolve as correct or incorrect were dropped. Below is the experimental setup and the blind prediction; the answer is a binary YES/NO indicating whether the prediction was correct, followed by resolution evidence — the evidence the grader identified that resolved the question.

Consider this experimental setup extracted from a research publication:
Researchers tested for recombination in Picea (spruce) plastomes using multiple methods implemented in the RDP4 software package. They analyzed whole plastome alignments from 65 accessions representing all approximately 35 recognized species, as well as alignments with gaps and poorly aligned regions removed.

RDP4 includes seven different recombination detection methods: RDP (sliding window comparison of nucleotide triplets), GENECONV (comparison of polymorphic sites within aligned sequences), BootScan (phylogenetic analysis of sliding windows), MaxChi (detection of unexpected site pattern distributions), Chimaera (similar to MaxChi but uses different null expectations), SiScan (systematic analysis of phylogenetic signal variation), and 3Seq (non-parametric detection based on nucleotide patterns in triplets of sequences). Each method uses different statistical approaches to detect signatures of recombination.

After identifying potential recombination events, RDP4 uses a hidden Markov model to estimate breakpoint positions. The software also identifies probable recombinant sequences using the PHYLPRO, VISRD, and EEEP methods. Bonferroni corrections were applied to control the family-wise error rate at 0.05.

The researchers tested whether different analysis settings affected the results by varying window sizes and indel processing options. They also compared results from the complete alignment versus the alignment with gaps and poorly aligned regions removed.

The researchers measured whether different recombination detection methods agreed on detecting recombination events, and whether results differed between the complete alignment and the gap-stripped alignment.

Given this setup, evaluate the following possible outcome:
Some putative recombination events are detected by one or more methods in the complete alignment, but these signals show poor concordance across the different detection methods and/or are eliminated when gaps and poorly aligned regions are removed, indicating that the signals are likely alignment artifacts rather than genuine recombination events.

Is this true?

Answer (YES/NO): NO